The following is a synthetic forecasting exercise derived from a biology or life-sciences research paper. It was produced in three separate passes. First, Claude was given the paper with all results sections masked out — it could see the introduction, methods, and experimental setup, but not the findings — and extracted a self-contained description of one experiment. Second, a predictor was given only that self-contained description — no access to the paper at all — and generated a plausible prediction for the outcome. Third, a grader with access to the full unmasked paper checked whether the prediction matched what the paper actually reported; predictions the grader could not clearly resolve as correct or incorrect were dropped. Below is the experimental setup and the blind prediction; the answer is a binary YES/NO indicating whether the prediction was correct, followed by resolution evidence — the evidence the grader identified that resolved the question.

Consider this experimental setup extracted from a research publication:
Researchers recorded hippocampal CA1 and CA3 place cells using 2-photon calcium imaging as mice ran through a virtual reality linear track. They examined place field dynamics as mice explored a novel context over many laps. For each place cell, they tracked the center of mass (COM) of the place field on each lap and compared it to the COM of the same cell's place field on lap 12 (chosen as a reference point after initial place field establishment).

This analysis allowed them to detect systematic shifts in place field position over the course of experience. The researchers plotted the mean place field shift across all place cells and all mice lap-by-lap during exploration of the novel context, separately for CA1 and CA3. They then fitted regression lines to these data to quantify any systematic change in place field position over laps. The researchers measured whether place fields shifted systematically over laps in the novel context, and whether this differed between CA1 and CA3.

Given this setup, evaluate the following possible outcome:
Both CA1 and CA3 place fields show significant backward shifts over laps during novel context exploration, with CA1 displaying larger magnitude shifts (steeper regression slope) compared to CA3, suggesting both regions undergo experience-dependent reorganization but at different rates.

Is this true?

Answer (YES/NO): YES